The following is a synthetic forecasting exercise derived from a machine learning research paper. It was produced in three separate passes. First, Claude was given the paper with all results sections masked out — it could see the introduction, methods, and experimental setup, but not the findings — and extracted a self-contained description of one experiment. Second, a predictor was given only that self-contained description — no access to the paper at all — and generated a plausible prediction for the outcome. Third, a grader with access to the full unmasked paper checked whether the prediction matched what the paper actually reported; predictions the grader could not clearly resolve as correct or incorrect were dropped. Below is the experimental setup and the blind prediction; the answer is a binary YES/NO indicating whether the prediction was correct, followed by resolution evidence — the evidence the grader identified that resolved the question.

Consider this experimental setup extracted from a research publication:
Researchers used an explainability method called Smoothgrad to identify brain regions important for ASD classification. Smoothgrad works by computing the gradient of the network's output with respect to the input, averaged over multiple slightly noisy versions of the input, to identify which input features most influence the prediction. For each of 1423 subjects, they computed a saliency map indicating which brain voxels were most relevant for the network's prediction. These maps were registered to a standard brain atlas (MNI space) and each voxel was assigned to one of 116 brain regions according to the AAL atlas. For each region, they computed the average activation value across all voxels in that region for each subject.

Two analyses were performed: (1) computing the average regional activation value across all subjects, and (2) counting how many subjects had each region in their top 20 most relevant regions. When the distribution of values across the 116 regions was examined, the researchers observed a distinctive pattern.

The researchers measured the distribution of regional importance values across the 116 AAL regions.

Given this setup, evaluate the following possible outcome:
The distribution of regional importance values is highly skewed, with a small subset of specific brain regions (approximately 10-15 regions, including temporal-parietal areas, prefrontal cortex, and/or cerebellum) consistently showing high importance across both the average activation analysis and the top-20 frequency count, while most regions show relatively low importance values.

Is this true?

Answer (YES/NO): NO